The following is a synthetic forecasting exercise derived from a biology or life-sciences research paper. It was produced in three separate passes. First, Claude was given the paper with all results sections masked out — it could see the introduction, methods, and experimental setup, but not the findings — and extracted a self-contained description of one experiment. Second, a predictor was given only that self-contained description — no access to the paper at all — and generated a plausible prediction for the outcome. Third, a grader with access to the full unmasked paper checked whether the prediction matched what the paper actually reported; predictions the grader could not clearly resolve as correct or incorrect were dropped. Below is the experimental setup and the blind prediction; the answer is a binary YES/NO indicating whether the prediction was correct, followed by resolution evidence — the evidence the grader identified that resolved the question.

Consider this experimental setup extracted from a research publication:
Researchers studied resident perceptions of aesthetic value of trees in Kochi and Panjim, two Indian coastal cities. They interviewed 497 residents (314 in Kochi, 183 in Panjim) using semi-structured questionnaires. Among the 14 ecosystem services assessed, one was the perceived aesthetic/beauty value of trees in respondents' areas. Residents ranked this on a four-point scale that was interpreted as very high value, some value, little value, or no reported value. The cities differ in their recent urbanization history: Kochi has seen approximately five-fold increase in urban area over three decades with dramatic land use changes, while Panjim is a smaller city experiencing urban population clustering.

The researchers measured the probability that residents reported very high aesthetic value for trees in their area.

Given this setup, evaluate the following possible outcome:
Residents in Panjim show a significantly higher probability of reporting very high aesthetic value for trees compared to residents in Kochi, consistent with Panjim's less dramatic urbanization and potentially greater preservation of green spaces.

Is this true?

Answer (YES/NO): NO